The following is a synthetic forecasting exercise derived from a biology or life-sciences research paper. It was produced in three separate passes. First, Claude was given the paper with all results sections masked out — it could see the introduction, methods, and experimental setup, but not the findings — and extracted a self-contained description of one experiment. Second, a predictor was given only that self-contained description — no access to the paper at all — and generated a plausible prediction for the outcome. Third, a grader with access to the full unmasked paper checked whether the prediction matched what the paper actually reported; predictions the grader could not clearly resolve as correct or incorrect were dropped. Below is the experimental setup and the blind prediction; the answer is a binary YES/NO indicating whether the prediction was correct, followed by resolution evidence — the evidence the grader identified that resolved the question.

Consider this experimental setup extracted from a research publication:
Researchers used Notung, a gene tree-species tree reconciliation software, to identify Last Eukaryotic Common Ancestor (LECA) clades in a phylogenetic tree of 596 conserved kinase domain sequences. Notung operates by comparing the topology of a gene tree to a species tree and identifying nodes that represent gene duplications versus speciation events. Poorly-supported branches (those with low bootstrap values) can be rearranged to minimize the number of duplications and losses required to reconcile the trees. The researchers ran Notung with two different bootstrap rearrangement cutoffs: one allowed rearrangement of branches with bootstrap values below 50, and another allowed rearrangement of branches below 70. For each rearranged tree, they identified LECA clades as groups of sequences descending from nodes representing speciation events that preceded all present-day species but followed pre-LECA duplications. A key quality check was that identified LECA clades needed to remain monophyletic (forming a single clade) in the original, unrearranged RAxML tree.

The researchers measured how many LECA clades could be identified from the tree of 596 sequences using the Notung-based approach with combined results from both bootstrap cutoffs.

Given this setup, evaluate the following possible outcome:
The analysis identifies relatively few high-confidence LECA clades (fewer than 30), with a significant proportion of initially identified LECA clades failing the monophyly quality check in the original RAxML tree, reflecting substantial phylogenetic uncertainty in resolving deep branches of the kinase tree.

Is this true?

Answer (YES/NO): NO